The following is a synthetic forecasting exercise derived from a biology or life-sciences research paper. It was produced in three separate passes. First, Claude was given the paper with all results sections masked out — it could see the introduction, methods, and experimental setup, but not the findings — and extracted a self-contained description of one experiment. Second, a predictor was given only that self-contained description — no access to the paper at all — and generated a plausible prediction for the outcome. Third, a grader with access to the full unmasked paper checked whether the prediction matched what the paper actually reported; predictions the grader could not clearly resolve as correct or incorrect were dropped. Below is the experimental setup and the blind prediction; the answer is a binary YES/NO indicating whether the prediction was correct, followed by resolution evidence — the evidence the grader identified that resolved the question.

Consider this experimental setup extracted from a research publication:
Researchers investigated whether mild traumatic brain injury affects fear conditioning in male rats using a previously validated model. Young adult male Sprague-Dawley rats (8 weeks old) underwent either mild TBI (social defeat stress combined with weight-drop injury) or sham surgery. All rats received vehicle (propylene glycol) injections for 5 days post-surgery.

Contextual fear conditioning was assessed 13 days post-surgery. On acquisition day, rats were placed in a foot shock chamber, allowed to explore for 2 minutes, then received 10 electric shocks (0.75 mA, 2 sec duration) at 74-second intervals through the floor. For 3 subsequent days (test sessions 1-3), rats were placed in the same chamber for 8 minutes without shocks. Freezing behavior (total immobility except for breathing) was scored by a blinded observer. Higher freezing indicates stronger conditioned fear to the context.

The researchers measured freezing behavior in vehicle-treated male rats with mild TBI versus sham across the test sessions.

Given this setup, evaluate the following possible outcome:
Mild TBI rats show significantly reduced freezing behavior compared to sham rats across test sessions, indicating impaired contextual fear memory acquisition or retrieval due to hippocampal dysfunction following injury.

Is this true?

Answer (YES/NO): NO